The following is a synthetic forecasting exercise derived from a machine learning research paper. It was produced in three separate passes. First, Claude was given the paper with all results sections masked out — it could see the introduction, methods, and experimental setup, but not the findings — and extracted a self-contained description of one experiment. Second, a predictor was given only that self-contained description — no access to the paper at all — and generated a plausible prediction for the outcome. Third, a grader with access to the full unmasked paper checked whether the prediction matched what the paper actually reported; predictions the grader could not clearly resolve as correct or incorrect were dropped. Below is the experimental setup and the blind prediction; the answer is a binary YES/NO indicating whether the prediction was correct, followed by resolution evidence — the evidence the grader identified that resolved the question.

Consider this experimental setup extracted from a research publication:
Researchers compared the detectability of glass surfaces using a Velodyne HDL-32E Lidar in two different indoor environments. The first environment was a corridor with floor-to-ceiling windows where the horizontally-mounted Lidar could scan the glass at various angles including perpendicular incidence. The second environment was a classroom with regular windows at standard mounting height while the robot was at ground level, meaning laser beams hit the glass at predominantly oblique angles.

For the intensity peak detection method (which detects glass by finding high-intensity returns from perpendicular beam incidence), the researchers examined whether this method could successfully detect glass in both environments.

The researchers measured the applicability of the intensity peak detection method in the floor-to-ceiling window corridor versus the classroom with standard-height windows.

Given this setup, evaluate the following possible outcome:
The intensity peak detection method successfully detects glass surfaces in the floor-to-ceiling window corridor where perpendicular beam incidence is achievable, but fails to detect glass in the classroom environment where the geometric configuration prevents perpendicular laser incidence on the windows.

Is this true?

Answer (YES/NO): YES